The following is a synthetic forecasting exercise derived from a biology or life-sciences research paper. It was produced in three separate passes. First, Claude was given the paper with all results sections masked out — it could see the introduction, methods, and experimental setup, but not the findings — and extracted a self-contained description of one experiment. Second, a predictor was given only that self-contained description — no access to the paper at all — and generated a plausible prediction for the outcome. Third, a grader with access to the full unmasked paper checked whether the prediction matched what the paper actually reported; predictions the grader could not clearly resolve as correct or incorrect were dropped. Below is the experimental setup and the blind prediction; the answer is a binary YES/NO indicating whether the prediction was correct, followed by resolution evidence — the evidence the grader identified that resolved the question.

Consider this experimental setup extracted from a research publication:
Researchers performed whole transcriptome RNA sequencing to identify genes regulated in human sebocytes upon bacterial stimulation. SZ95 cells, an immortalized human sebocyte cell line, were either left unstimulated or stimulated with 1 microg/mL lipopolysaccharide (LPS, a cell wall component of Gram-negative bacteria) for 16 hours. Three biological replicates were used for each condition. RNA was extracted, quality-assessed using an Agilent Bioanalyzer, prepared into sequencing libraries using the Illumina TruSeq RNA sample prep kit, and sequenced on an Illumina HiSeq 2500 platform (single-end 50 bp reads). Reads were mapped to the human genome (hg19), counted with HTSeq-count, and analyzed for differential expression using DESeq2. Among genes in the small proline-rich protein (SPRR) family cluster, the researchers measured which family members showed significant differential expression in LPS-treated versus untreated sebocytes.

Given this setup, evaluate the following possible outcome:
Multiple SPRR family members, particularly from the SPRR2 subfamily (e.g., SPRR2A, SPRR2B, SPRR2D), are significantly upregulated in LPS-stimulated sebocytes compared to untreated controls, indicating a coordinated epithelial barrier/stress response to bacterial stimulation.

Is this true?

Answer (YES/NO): NO